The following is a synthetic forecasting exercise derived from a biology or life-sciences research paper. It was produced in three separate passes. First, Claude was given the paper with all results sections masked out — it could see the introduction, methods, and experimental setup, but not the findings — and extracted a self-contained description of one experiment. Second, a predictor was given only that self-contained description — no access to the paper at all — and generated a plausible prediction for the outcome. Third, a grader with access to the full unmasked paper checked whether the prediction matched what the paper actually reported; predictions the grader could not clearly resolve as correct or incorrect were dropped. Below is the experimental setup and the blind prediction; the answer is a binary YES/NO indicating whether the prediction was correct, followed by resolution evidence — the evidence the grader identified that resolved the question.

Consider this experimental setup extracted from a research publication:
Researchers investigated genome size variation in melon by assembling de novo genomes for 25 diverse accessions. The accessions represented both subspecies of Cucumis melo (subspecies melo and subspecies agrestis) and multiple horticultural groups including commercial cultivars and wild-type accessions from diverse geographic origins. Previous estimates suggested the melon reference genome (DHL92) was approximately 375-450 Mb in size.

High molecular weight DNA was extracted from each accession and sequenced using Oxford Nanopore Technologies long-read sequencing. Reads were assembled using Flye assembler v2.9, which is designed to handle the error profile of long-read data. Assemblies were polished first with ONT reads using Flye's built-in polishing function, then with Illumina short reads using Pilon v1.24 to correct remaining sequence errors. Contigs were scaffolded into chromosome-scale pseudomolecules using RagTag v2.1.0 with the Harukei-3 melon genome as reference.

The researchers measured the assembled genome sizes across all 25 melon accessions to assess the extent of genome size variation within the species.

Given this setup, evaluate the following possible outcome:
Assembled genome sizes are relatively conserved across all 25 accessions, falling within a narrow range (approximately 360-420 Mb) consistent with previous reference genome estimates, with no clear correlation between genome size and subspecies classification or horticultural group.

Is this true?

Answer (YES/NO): NO